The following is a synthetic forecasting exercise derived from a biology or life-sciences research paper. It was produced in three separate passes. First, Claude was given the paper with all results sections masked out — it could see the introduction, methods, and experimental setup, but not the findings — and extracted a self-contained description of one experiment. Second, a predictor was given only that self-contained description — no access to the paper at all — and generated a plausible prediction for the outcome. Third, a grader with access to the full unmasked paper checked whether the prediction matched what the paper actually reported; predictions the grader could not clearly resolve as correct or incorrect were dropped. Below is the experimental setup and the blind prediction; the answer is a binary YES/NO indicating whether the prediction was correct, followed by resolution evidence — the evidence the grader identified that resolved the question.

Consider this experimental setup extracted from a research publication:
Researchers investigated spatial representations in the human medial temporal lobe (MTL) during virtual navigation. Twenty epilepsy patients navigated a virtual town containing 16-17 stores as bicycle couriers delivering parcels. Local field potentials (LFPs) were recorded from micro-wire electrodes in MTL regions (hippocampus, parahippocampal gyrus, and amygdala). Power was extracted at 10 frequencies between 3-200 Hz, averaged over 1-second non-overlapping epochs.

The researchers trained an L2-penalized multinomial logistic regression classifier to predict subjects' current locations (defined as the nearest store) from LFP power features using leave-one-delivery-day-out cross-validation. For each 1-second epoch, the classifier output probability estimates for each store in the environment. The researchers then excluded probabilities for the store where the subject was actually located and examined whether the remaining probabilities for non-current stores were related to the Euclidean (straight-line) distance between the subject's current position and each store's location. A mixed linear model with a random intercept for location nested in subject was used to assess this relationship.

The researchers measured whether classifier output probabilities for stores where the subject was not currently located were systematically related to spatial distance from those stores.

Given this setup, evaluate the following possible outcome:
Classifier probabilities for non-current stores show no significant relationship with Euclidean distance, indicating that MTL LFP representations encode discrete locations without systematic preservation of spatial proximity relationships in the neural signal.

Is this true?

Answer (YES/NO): NO